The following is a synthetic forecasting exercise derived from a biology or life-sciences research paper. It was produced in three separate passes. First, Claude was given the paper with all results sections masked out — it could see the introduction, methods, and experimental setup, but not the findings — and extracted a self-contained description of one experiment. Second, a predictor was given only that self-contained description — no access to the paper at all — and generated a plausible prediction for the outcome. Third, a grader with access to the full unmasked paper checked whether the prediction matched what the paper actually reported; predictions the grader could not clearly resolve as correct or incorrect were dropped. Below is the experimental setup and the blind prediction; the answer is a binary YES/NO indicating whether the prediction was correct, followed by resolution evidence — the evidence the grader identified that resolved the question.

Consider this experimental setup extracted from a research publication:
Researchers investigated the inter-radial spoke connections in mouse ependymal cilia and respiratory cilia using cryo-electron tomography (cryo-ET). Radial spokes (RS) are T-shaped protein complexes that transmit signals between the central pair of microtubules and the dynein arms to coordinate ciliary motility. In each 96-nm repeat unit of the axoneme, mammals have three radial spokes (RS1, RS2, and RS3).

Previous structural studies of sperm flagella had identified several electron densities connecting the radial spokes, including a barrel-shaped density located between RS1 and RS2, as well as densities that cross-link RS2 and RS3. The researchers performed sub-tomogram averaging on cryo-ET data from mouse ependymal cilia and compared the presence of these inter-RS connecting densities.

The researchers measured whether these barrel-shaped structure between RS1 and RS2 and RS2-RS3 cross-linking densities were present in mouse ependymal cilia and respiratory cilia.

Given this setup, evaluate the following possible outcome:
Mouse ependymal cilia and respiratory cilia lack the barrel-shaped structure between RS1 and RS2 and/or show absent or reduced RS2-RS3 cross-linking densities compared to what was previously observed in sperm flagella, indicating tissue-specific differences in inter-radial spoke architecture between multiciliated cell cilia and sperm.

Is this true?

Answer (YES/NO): YES